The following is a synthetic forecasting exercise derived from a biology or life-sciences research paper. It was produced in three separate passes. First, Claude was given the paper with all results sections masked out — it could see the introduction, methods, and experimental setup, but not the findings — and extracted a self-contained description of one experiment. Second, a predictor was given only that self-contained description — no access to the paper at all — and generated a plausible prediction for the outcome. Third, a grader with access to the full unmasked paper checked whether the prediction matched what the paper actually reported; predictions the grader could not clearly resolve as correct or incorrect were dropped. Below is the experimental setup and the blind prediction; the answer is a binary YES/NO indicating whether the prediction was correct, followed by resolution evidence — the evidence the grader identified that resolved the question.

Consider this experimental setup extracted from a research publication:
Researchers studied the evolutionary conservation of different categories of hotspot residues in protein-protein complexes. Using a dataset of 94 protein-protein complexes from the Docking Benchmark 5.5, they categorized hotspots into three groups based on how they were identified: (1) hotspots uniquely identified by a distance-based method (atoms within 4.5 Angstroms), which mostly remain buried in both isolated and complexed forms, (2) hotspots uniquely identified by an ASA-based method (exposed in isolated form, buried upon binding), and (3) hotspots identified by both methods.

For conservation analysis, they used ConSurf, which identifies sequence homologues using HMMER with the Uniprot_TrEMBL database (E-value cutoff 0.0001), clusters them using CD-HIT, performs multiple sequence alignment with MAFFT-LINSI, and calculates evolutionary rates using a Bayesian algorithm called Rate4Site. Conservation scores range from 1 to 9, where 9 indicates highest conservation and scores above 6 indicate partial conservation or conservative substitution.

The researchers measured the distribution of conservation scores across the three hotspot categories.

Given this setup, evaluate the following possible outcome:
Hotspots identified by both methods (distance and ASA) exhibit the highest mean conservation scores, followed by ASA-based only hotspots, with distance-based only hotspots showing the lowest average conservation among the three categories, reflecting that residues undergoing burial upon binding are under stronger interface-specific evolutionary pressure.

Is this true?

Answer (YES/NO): NO